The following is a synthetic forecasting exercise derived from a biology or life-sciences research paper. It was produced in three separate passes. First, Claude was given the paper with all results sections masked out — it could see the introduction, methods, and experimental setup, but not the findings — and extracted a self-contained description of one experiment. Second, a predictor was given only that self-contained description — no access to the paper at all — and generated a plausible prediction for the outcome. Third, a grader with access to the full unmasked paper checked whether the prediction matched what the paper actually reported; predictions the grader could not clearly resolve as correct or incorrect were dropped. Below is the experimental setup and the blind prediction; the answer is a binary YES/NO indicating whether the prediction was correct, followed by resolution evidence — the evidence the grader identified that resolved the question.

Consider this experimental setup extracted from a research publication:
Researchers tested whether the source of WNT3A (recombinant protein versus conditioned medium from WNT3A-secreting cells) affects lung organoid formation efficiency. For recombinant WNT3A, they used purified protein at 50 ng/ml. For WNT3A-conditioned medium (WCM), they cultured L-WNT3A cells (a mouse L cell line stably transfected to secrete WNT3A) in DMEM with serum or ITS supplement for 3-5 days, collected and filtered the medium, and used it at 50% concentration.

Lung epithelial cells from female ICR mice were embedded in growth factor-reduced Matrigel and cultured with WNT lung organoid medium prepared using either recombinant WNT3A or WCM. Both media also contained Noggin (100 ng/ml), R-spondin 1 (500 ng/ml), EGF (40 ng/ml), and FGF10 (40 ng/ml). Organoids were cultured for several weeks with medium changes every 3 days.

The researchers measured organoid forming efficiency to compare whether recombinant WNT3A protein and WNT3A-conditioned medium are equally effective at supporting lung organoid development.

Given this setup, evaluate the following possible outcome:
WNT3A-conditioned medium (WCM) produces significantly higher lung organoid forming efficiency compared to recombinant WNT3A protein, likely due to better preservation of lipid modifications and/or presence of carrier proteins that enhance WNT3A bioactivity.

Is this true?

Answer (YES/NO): NO